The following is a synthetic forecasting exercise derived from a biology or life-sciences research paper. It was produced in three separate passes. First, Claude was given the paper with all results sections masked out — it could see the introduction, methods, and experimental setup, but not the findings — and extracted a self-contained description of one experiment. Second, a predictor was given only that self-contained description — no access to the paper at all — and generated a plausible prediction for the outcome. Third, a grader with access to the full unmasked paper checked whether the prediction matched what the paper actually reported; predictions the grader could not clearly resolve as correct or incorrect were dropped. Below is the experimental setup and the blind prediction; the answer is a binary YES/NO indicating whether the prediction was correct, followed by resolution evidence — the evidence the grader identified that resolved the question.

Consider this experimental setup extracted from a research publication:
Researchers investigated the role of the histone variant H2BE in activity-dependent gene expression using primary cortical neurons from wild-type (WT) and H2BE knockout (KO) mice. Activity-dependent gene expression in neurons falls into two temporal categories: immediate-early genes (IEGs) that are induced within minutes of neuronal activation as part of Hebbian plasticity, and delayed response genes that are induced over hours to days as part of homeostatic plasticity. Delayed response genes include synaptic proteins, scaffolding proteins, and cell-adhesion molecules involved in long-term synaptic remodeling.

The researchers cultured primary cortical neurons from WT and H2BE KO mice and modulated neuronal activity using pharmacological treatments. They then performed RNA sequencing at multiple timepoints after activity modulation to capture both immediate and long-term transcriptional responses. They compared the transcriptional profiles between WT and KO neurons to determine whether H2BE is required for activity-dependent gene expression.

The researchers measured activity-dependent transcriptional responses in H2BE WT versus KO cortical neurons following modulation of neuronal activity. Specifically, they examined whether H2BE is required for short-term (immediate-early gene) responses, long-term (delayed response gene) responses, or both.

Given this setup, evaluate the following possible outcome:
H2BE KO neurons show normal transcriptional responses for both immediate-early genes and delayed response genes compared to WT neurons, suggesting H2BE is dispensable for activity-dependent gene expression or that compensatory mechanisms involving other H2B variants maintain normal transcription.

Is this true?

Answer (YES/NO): NO